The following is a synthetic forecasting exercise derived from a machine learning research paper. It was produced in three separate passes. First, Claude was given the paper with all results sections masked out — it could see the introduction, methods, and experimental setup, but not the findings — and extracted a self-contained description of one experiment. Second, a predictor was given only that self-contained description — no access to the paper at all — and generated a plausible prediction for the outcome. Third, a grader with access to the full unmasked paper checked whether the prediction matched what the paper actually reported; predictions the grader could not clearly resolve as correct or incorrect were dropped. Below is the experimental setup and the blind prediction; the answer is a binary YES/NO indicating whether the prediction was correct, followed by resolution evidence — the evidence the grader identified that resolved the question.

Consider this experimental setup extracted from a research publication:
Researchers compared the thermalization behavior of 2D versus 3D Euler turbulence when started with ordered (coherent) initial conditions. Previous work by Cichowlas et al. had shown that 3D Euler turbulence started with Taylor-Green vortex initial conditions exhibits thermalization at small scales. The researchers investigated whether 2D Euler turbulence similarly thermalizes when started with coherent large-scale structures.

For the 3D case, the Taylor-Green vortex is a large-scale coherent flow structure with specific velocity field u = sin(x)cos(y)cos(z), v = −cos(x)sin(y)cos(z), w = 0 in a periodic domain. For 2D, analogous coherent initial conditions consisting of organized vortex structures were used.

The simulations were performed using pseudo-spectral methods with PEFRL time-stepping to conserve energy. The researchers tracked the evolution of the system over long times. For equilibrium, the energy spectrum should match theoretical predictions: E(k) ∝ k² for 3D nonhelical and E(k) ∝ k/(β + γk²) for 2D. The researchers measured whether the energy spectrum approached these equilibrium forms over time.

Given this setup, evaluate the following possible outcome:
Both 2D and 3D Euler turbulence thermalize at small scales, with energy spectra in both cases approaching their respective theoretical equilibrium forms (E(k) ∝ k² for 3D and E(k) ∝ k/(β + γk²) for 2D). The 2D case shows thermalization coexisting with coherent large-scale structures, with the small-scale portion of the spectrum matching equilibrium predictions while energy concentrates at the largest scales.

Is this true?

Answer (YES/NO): NO